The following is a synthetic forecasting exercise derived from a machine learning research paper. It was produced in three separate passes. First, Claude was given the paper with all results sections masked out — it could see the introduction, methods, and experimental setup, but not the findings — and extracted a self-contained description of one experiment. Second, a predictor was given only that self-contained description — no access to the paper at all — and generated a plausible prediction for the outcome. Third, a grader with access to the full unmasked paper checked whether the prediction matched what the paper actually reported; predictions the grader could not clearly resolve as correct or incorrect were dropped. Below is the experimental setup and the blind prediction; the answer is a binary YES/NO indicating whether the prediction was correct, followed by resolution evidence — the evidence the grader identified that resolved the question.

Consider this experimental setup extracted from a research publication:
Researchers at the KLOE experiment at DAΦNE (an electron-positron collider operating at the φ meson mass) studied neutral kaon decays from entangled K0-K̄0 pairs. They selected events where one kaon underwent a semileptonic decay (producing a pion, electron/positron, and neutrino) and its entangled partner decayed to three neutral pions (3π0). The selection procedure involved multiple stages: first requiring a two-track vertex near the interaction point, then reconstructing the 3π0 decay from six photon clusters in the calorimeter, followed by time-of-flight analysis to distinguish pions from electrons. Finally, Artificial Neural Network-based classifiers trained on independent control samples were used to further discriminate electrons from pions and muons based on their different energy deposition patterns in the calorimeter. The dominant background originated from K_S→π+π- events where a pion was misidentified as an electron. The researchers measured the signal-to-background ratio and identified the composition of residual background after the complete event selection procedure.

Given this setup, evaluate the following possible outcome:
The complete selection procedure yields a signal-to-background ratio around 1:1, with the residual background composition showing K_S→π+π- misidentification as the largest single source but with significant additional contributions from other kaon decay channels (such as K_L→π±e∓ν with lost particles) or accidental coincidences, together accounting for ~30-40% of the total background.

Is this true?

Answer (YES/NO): NO